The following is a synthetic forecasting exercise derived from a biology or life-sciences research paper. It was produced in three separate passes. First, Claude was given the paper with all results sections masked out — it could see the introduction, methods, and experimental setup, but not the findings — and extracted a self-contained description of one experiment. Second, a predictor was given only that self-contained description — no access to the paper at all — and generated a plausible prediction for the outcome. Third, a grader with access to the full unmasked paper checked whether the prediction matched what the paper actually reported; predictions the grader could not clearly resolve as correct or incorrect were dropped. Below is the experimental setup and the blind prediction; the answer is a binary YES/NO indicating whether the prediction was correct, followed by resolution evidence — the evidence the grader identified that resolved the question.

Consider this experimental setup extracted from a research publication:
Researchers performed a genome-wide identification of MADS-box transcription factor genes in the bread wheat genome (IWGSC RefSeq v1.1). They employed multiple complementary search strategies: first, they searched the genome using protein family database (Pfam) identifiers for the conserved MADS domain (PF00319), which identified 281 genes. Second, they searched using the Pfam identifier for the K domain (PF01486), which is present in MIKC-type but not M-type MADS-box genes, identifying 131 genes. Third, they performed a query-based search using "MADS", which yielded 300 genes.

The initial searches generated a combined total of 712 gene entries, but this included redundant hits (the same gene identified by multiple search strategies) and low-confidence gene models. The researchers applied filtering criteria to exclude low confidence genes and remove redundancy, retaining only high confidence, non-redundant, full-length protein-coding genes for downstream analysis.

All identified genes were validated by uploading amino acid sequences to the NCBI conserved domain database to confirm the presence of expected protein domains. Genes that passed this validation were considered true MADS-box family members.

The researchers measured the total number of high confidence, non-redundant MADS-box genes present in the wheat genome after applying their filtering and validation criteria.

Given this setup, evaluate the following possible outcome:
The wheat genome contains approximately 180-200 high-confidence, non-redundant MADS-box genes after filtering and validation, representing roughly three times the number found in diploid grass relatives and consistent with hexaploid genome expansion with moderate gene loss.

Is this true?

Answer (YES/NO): NO